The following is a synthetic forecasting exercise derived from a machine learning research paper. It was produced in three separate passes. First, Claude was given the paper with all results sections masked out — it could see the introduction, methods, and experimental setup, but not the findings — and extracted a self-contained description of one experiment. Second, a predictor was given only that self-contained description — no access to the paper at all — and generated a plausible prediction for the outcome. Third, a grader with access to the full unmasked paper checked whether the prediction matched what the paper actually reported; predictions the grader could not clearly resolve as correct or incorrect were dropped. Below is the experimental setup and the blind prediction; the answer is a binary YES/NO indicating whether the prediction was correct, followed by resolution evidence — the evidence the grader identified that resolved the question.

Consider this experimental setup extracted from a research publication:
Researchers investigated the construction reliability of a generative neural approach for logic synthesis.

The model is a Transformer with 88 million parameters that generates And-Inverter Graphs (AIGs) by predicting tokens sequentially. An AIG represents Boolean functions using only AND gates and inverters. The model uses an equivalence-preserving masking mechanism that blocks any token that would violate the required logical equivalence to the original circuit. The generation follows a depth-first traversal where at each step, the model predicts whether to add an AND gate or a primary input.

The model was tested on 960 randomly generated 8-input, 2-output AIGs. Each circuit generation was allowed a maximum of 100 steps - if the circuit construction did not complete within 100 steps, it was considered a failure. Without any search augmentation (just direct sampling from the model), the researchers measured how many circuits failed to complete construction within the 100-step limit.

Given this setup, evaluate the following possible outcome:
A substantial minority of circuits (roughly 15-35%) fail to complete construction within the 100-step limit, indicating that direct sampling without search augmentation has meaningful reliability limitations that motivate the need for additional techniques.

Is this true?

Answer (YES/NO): NO